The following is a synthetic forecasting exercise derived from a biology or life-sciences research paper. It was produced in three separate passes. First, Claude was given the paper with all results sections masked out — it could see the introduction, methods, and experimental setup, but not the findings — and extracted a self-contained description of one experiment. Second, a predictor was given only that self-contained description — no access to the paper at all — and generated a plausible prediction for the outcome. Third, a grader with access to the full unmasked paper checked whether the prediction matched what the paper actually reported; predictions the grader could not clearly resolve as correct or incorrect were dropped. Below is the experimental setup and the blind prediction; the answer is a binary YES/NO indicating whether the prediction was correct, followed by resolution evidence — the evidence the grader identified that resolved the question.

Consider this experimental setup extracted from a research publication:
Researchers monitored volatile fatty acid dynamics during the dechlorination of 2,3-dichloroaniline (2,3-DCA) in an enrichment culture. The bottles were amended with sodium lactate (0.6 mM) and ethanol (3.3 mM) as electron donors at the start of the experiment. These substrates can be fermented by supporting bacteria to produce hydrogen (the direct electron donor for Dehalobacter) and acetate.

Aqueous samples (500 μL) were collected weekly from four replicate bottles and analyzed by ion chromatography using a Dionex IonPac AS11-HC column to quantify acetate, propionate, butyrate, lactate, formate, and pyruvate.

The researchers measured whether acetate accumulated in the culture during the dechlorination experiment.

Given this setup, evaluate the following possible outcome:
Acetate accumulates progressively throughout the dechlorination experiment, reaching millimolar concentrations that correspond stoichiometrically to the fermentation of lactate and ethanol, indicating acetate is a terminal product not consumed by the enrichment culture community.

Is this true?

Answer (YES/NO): NO